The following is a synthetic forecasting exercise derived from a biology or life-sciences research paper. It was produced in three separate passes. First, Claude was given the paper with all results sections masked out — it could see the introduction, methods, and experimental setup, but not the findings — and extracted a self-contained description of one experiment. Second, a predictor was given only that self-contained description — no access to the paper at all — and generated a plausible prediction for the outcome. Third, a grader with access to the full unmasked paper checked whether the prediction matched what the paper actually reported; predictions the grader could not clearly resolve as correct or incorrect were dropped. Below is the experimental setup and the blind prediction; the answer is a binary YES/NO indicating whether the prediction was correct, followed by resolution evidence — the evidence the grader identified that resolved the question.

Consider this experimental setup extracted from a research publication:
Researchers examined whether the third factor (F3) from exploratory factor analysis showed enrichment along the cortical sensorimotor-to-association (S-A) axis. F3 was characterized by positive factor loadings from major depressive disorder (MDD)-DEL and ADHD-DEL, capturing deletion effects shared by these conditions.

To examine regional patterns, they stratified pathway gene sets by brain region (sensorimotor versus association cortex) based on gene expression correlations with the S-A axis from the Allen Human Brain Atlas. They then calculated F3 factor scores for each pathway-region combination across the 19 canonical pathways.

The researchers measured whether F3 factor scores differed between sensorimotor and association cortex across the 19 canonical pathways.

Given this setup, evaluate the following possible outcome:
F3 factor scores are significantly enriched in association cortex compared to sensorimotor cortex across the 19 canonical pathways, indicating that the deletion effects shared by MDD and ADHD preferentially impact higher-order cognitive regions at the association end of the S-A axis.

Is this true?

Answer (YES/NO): NO